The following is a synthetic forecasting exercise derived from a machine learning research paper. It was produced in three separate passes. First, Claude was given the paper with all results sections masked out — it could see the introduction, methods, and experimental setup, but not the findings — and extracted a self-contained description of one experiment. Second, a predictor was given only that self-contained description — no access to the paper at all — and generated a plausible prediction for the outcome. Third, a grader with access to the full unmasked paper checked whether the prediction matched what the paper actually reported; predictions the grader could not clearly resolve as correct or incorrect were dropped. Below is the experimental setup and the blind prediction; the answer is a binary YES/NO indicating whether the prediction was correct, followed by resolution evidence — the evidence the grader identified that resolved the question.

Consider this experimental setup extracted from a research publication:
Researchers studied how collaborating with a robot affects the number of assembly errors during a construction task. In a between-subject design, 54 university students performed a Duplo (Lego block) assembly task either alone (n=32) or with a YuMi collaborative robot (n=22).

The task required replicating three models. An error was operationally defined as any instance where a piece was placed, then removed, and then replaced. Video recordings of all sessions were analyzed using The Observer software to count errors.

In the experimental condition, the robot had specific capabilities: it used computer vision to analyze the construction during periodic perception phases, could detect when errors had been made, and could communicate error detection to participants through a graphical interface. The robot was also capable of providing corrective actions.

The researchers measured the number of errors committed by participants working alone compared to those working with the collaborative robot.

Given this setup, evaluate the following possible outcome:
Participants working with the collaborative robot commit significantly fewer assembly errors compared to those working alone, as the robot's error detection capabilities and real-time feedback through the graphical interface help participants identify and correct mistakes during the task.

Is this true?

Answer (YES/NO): YES